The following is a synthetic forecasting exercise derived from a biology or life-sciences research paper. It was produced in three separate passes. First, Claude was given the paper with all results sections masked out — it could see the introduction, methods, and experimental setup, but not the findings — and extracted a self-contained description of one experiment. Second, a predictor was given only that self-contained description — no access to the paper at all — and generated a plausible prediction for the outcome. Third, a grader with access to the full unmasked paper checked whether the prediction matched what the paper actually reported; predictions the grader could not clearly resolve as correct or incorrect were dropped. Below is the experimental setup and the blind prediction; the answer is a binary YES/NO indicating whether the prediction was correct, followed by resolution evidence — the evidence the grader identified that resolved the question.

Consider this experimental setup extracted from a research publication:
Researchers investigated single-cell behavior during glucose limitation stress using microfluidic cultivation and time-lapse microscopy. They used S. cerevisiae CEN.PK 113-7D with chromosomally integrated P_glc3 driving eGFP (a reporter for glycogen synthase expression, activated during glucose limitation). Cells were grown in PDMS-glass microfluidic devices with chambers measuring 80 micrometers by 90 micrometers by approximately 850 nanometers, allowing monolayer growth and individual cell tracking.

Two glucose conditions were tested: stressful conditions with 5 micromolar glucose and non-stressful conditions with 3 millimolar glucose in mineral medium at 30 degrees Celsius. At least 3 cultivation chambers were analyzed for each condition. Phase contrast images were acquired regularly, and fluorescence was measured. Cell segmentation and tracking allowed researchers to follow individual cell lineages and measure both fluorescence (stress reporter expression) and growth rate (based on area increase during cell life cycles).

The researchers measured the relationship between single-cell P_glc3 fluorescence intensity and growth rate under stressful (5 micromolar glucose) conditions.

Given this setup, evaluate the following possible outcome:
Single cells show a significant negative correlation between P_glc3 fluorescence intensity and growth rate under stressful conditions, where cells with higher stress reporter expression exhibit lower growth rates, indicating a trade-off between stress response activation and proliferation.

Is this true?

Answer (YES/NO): YES